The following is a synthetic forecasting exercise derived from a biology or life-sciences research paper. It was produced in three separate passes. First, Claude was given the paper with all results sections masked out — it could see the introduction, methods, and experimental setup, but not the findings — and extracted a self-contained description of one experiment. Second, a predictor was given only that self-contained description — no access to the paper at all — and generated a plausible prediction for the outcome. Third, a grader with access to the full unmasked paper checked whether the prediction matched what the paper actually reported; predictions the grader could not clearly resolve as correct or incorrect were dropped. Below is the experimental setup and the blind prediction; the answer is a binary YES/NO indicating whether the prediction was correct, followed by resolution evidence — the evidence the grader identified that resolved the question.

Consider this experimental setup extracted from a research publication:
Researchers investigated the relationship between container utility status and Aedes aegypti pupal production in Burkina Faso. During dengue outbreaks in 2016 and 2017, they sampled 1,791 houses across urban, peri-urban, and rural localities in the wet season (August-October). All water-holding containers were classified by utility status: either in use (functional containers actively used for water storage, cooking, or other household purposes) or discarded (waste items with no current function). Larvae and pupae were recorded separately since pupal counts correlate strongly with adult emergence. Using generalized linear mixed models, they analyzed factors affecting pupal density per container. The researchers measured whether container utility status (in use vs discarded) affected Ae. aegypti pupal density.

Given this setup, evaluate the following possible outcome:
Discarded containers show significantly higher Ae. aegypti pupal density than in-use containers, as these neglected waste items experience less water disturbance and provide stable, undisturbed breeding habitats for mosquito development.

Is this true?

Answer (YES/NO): YES